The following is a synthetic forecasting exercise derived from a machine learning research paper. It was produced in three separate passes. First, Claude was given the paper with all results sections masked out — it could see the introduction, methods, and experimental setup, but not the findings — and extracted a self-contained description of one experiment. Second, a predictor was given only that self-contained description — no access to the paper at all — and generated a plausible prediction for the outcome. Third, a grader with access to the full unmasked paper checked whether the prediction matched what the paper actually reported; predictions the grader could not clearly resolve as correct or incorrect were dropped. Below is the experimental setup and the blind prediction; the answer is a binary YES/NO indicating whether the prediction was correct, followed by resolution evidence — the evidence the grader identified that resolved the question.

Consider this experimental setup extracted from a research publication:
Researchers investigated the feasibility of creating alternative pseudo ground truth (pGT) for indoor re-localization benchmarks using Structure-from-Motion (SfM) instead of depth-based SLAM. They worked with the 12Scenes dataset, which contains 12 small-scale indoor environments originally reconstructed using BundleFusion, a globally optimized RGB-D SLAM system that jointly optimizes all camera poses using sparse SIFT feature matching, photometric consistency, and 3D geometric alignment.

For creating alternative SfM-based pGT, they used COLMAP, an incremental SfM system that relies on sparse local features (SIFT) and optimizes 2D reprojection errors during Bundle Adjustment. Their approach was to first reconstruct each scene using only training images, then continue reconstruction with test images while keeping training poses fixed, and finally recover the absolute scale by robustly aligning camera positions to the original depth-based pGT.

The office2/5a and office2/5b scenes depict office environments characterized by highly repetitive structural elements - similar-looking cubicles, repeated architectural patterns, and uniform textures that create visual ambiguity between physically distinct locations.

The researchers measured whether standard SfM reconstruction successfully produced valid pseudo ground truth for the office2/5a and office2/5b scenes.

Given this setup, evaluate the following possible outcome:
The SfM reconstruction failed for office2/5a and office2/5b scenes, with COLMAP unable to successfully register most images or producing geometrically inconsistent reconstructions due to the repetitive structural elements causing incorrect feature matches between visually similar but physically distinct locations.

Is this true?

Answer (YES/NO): YES